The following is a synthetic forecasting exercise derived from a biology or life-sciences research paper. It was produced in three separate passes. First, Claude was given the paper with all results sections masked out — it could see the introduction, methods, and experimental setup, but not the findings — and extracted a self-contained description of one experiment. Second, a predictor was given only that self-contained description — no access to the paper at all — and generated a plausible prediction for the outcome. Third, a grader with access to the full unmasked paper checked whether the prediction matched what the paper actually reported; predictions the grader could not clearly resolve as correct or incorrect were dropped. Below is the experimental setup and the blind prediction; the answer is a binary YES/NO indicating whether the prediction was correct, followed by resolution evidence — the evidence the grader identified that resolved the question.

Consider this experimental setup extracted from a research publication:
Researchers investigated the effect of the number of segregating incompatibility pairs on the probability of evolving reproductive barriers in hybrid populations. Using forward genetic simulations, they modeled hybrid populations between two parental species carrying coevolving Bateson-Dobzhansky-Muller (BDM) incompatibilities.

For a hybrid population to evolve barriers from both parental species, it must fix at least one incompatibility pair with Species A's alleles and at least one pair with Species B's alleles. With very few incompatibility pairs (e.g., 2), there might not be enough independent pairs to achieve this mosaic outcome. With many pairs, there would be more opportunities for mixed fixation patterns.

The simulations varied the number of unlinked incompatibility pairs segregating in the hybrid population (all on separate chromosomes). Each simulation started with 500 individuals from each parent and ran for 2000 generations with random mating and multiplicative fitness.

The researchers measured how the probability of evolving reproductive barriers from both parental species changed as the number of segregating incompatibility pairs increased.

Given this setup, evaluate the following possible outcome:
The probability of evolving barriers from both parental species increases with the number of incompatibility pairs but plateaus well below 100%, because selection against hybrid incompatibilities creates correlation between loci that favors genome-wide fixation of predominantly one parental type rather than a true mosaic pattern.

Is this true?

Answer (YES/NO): NO